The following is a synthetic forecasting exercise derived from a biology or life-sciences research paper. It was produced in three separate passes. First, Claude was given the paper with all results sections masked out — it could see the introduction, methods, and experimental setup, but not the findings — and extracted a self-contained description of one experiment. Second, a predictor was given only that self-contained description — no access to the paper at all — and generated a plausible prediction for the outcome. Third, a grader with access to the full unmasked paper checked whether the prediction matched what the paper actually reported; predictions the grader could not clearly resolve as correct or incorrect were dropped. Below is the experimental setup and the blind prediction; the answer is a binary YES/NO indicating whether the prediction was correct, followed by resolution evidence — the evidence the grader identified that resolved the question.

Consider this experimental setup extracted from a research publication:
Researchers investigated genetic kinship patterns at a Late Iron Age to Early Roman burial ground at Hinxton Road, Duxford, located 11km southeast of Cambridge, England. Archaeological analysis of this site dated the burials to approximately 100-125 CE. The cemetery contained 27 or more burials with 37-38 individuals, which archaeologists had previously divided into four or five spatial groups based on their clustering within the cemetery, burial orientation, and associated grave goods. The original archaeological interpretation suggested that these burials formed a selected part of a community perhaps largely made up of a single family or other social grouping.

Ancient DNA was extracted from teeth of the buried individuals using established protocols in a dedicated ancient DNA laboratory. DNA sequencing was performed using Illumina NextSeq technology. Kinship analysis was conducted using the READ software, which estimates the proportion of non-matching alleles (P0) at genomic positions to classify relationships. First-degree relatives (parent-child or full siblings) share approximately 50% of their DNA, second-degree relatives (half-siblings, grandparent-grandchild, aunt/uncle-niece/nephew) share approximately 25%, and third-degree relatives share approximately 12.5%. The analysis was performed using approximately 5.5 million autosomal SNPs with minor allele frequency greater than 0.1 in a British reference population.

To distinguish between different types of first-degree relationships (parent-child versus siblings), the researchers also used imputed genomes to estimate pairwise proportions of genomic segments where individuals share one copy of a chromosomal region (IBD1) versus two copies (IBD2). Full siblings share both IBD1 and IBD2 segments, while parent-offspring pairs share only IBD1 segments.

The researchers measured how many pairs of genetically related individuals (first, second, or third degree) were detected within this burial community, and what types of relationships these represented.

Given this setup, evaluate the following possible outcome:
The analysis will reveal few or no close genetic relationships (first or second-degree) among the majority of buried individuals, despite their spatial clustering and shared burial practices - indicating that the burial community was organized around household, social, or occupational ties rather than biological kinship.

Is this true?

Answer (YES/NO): NO